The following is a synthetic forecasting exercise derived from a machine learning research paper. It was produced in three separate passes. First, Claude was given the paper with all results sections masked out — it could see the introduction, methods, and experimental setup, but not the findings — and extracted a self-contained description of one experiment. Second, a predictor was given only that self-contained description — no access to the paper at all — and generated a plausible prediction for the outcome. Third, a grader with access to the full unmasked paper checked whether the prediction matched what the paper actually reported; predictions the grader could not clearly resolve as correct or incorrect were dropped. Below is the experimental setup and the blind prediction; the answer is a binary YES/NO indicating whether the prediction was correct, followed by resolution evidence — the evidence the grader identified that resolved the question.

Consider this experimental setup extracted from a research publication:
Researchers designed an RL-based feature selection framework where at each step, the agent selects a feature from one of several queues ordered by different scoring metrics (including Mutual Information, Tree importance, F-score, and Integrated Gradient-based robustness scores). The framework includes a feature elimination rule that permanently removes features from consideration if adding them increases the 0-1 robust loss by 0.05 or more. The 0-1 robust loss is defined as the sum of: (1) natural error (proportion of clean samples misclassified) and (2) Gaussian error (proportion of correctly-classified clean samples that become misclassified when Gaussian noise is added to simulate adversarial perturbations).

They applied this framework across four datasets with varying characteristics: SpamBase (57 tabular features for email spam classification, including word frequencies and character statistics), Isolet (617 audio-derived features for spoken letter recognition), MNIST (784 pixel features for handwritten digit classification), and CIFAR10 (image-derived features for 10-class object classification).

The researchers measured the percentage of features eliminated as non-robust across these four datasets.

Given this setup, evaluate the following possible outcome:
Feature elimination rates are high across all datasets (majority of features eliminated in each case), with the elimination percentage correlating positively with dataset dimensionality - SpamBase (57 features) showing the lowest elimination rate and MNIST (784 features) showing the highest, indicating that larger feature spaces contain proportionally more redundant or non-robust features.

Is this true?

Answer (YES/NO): NO